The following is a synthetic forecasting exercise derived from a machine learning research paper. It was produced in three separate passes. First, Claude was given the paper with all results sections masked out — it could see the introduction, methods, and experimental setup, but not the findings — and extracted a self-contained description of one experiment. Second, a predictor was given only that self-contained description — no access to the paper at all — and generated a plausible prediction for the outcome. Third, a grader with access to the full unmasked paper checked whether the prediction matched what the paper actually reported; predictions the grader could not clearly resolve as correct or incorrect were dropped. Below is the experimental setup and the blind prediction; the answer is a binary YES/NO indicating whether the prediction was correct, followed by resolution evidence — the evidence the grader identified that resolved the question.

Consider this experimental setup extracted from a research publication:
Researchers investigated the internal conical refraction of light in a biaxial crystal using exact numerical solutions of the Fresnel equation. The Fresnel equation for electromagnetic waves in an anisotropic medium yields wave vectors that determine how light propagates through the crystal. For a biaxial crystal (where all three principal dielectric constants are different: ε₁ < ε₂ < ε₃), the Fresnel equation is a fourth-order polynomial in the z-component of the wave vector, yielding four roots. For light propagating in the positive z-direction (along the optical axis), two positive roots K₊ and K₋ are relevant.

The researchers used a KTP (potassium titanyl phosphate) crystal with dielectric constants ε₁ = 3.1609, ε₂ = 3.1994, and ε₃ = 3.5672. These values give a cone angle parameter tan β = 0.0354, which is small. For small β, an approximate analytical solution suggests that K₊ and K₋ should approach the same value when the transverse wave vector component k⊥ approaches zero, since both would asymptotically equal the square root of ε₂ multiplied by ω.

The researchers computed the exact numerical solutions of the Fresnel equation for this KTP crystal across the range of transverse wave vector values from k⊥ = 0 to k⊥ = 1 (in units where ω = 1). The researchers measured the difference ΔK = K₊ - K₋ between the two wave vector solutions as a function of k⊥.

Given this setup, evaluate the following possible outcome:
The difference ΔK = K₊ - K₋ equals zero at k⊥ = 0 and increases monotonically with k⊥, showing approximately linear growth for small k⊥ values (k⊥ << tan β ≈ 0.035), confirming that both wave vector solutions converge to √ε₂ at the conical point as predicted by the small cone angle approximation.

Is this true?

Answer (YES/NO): NO